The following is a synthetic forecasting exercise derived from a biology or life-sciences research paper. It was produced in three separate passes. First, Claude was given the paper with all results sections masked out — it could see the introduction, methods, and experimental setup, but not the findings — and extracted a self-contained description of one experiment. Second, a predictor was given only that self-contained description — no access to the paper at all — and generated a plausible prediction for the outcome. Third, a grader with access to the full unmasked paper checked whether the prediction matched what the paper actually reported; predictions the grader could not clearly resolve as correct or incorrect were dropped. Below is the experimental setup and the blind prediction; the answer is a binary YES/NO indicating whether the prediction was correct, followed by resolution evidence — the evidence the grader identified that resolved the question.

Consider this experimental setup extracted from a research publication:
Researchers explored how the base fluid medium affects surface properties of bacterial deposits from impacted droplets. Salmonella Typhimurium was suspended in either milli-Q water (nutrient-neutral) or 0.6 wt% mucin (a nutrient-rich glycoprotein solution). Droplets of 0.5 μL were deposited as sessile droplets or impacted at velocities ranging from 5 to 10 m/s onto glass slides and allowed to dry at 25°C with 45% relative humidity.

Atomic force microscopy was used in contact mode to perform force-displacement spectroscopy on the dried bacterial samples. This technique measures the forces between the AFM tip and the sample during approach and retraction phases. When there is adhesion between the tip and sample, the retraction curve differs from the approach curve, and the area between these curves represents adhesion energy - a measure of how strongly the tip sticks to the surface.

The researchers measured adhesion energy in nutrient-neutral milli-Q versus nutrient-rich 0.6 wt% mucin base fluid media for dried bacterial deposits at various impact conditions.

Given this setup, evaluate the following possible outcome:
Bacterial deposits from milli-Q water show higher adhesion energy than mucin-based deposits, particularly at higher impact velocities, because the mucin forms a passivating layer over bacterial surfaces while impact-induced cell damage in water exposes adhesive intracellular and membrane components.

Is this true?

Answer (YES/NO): NO